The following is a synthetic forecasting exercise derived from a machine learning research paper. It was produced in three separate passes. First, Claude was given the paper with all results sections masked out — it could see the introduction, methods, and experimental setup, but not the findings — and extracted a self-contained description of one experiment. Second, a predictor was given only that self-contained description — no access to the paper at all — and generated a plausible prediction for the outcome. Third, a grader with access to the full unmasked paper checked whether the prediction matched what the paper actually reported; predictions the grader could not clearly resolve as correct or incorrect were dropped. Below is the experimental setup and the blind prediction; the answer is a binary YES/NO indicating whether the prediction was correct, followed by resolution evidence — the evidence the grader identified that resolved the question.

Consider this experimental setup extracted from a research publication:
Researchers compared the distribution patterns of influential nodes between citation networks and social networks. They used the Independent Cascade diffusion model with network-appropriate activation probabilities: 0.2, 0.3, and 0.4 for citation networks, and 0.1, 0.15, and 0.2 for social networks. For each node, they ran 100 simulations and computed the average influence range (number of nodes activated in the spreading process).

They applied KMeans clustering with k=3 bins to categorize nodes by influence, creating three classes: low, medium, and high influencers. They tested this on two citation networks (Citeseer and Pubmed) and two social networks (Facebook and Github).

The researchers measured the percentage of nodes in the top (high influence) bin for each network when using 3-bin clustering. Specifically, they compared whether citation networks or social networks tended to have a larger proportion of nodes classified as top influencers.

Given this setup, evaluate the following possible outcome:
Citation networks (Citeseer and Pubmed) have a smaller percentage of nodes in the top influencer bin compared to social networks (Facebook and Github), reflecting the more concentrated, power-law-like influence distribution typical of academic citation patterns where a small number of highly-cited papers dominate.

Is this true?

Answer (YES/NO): YES